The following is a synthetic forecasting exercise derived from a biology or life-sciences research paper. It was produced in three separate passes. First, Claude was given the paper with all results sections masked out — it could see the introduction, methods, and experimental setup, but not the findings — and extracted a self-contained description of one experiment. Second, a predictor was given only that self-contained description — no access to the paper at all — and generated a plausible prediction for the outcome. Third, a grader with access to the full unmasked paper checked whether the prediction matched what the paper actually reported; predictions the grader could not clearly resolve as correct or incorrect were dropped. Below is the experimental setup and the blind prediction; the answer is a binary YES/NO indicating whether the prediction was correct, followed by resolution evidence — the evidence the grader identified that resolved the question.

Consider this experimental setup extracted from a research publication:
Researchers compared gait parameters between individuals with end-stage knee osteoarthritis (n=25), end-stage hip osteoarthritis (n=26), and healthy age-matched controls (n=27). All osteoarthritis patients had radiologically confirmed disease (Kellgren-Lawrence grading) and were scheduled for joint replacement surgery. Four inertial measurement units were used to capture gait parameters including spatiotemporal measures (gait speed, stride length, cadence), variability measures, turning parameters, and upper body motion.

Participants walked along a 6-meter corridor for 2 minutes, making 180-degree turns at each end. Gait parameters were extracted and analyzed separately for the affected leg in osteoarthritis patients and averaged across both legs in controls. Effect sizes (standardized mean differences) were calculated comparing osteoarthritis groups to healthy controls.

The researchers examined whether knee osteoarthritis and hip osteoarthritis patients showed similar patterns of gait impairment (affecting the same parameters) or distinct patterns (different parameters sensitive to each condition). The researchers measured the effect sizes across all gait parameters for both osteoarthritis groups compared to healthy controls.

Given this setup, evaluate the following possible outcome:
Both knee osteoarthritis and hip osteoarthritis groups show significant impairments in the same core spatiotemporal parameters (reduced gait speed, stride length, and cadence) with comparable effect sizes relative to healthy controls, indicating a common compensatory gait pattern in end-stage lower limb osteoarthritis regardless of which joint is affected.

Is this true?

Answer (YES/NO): YES